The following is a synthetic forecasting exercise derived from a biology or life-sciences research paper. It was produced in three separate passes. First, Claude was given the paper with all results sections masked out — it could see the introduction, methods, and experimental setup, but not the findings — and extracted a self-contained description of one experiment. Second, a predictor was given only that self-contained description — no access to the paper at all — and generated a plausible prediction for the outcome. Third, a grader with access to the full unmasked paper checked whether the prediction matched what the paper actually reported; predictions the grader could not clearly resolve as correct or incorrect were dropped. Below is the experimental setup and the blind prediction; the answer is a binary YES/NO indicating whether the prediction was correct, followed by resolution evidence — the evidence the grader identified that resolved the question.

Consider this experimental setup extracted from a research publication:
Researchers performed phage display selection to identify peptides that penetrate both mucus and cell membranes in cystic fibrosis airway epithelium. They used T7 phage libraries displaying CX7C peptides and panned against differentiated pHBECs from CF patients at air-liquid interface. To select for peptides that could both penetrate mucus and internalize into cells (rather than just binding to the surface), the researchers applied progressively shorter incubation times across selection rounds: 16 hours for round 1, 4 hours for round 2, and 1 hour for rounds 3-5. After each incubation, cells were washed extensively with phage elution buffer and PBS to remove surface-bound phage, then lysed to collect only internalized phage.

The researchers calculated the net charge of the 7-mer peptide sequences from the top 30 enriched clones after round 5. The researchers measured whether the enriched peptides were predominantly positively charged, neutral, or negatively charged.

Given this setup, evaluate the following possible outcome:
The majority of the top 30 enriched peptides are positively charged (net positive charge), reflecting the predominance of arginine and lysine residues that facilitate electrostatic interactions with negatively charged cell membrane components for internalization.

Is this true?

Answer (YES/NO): YES